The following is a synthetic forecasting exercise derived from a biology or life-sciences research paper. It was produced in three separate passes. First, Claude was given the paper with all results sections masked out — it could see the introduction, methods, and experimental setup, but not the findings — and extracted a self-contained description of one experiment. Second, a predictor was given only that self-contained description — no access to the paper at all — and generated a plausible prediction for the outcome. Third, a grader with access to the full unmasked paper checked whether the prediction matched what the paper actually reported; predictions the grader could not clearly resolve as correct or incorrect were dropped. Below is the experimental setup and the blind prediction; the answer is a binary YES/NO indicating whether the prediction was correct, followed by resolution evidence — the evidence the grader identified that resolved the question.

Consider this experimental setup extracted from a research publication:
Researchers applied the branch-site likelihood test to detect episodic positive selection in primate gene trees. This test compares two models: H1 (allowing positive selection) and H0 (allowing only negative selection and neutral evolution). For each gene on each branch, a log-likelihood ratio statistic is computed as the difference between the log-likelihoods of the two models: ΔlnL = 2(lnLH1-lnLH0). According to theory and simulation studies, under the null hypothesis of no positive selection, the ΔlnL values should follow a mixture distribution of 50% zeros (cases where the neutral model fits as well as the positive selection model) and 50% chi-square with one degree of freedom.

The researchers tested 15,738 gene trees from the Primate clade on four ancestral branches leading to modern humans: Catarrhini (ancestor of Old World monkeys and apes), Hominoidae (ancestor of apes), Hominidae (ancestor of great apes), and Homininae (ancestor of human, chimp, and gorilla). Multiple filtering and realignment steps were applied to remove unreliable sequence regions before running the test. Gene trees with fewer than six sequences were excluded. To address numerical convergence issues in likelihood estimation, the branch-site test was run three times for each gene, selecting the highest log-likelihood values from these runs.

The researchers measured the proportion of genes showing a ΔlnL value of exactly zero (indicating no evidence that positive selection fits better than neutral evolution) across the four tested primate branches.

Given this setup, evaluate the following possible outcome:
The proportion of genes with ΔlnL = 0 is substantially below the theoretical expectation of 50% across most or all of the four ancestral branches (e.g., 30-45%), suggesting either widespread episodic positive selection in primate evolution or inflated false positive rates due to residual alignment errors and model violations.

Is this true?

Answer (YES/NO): NO